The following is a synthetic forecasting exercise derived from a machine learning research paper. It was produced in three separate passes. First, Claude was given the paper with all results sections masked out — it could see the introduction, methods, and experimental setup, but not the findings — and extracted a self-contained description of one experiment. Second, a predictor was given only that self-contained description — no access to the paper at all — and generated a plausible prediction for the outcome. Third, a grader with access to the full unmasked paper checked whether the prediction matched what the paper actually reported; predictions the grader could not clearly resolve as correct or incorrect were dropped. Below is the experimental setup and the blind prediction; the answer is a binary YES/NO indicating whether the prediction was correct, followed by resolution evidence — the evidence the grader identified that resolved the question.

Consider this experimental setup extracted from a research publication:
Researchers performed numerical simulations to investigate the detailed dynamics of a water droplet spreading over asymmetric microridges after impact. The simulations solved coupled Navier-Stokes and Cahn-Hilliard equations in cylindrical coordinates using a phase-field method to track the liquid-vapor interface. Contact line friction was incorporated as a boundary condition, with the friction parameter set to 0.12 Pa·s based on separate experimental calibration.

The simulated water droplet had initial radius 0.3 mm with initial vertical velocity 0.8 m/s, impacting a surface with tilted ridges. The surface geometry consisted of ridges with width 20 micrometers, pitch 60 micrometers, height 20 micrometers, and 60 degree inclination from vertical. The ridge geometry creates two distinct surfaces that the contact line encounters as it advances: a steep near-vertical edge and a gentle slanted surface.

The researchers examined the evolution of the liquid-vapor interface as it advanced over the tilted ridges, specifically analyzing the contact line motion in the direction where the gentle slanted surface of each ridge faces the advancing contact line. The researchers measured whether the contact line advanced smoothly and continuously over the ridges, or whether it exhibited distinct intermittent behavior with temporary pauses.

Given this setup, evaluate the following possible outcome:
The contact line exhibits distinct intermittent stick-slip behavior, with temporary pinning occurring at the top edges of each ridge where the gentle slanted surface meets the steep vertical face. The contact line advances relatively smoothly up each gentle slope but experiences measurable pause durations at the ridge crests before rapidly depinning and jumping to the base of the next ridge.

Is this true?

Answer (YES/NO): NO